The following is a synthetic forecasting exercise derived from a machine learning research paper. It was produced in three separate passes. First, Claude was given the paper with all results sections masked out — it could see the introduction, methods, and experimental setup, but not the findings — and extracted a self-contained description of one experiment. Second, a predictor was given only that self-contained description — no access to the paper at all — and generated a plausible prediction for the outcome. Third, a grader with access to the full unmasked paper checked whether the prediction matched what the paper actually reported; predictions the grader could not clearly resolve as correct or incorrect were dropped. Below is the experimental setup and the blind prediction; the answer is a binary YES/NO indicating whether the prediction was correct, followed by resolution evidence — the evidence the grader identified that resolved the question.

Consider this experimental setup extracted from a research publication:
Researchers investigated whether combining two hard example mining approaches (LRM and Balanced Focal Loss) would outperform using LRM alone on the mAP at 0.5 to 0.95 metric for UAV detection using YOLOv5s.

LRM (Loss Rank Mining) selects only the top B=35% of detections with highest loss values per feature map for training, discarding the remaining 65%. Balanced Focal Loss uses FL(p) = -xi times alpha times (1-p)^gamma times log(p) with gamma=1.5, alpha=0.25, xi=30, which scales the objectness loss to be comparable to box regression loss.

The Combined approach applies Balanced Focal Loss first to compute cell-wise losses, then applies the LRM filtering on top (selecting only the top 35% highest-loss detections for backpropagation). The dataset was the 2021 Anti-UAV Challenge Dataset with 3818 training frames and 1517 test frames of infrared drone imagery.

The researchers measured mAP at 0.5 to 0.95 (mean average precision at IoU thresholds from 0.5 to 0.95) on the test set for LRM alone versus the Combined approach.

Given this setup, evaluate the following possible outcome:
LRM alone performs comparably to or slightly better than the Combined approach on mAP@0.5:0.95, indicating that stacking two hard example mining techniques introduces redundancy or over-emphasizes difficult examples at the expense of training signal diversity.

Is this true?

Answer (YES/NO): YES